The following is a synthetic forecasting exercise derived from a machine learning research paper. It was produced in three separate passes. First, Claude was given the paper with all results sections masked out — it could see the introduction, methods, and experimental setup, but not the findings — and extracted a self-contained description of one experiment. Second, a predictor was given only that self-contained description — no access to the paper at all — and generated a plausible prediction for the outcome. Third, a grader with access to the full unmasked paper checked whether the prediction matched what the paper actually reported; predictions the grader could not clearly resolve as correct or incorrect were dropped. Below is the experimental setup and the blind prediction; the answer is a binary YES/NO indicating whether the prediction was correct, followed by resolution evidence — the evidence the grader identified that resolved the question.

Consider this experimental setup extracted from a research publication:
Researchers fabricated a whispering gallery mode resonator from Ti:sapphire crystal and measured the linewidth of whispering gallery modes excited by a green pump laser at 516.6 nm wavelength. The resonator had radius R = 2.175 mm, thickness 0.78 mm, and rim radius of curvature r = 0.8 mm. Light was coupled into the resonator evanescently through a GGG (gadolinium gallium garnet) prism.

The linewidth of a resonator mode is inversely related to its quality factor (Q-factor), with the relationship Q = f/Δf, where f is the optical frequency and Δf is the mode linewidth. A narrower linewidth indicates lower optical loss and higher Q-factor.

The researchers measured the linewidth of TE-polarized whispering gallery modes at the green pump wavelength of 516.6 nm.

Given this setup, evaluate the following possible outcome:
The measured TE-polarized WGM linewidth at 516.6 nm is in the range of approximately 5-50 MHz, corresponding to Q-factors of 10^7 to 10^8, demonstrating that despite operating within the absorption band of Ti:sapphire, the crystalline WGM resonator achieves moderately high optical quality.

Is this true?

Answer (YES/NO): NO